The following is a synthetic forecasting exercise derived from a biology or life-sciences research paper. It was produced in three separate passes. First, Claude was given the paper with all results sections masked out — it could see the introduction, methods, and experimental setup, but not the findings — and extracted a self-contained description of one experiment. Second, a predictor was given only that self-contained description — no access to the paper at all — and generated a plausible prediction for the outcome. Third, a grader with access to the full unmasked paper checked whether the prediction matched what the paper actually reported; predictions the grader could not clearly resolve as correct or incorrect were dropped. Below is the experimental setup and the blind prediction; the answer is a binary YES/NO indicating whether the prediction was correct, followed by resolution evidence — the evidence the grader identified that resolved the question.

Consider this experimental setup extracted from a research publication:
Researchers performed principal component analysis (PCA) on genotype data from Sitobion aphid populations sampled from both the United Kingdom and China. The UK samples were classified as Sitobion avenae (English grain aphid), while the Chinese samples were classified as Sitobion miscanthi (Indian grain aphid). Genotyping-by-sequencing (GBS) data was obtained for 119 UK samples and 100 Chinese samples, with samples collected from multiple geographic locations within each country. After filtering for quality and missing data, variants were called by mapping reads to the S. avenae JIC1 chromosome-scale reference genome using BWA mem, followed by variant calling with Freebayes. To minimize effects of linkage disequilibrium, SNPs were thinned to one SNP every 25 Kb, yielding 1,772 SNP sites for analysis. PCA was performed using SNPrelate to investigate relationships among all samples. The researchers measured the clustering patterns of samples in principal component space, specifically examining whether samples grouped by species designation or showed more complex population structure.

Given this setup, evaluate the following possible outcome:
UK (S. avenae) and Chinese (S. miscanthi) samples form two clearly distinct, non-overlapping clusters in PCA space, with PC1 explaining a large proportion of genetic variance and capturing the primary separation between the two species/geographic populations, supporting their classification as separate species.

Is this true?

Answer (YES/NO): NO